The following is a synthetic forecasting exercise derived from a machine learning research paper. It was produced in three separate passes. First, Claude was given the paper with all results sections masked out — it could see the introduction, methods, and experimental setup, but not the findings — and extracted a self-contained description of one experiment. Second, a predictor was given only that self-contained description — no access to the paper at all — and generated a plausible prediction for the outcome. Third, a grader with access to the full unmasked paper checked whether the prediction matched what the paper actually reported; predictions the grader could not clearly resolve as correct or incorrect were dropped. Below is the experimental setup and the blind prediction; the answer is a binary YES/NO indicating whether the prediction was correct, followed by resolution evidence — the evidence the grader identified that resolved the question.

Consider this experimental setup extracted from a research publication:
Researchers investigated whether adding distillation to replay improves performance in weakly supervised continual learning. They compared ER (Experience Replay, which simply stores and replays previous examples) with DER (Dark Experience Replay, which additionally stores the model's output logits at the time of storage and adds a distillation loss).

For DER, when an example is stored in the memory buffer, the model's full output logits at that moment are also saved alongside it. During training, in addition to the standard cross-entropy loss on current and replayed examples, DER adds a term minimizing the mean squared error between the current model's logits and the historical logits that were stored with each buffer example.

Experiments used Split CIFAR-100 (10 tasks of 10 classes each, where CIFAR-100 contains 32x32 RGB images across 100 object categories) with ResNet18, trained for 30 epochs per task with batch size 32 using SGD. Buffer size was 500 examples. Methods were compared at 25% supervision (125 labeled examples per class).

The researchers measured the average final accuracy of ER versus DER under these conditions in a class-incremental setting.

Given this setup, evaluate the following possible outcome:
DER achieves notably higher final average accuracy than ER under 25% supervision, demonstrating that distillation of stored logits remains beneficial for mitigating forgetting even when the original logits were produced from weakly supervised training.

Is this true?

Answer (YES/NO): NO